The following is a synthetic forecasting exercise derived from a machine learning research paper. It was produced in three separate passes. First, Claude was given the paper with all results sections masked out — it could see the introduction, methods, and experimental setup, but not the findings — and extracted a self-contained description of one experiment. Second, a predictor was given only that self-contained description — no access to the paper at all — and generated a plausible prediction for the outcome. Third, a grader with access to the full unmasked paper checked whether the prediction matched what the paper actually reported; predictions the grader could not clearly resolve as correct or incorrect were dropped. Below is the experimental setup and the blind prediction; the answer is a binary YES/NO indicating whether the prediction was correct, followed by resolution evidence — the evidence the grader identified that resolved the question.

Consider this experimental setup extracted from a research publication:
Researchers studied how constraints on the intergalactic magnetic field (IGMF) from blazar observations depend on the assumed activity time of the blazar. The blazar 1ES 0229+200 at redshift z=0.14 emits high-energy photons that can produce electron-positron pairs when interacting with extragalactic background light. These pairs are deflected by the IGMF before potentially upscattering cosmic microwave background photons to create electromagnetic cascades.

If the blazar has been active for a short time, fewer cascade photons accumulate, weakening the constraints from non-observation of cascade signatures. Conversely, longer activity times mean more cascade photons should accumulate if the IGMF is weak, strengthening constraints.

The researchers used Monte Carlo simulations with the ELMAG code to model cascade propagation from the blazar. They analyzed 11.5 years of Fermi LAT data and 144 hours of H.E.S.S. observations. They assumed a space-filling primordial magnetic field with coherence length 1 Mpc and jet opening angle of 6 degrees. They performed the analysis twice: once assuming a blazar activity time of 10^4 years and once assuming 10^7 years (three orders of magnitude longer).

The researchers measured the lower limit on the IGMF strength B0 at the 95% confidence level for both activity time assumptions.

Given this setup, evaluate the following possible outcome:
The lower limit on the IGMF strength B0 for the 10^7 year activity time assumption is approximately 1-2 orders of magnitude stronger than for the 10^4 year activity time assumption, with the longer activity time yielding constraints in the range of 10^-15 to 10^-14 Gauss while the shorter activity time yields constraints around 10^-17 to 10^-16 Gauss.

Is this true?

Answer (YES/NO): NO